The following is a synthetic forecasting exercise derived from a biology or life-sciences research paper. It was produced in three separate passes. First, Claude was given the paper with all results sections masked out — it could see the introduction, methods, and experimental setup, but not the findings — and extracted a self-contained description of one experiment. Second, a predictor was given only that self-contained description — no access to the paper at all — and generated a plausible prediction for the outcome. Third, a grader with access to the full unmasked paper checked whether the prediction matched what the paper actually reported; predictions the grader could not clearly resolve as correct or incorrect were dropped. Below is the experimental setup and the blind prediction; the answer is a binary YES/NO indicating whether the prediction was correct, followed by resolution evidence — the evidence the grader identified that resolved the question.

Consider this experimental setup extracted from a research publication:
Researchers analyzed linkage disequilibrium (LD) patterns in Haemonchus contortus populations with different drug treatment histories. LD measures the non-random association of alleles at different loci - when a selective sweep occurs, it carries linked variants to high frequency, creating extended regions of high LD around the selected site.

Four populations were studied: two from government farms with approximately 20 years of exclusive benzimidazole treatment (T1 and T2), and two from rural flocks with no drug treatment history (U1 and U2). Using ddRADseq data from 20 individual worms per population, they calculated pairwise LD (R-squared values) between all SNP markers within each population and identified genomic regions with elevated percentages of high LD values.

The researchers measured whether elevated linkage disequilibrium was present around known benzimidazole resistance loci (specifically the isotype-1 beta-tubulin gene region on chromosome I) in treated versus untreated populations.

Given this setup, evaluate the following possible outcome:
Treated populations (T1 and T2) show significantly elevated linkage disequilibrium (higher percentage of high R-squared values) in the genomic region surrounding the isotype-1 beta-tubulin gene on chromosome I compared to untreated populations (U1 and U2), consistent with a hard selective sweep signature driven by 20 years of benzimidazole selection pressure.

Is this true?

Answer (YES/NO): YES